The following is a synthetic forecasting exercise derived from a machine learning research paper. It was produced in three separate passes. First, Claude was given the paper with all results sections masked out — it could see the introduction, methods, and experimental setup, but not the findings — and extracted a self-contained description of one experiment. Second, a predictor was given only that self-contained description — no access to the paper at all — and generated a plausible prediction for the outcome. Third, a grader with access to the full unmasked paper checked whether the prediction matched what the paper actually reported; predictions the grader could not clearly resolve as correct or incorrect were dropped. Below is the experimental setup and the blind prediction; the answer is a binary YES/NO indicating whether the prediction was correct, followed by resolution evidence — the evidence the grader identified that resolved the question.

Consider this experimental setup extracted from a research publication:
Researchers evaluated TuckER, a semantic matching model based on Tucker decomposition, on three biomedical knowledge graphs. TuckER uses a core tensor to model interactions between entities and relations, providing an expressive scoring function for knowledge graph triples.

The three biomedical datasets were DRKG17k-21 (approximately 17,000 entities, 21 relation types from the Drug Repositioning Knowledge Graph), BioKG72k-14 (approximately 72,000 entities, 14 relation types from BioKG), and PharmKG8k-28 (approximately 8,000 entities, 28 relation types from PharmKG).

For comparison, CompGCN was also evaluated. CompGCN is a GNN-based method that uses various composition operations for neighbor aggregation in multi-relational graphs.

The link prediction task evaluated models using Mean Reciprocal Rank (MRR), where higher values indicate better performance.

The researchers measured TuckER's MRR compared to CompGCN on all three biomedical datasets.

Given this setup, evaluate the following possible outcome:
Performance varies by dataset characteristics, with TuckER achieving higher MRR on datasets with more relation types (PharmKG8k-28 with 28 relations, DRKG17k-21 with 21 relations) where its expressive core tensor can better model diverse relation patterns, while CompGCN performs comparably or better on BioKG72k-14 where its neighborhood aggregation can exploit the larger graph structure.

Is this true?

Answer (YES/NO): NO